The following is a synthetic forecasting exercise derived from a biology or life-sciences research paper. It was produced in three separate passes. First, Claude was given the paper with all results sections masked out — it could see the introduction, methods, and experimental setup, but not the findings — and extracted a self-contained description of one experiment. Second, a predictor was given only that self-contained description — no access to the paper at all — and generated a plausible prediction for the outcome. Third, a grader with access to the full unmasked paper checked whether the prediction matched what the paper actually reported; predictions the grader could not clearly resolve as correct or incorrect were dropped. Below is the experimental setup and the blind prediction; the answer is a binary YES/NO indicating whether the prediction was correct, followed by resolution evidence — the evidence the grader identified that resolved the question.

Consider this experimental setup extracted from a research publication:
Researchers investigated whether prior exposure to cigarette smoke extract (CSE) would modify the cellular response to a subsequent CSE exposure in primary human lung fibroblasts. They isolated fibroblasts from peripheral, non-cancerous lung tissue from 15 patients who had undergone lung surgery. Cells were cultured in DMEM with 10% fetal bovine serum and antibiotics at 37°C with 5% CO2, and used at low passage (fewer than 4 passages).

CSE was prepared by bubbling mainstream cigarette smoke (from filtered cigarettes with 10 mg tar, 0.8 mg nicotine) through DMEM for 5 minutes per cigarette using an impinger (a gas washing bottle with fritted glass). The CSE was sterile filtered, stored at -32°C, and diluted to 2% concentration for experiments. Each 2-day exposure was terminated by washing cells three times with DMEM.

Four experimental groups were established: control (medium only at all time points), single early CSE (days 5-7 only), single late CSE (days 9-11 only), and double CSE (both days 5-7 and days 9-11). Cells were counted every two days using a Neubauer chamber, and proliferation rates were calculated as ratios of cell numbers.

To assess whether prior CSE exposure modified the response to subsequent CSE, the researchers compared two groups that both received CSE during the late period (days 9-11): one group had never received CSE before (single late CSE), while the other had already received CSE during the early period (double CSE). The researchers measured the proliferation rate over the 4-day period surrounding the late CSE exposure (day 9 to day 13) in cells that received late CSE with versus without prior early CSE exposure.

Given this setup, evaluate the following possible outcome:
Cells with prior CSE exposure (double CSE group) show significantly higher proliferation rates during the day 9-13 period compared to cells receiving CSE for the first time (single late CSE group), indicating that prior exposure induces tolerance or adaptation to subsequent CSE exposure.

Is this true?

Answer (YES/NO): YES